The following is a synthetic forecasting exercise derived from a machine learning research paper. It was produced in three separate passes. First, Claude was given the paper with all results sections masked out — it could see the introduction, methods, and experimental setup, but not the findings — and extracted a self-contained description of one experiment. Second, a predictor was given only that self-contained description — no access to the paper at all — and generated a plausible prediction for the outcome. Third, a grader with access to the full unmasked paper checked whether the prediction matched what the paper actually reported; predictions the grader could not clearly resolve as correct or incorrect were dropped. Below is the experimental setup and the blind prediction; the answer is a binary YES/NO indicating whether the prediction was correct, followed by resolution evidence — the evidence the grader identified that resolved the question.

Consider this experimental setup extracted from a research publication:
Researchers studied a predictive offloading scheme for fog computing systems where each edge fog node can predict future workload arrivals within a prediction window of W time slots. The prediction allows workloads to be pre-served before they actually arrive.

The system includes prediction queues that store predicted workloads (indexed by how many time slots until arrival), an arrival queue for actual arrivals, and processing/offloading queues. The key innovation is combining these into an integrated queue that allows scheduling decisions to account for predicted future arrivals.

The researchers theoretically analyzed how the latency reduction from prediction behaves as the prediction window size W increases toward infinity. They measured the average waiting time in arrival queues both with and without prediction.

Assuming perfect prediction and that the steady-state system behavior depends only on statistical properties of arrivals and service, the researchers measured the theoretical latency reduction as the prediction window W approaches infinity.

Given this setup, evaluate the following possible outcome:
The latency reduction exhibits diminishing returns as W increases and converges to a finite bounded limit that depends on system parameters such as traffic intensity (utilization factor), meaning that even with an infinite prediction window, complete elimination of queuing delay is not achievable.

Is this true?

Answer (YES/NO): NO